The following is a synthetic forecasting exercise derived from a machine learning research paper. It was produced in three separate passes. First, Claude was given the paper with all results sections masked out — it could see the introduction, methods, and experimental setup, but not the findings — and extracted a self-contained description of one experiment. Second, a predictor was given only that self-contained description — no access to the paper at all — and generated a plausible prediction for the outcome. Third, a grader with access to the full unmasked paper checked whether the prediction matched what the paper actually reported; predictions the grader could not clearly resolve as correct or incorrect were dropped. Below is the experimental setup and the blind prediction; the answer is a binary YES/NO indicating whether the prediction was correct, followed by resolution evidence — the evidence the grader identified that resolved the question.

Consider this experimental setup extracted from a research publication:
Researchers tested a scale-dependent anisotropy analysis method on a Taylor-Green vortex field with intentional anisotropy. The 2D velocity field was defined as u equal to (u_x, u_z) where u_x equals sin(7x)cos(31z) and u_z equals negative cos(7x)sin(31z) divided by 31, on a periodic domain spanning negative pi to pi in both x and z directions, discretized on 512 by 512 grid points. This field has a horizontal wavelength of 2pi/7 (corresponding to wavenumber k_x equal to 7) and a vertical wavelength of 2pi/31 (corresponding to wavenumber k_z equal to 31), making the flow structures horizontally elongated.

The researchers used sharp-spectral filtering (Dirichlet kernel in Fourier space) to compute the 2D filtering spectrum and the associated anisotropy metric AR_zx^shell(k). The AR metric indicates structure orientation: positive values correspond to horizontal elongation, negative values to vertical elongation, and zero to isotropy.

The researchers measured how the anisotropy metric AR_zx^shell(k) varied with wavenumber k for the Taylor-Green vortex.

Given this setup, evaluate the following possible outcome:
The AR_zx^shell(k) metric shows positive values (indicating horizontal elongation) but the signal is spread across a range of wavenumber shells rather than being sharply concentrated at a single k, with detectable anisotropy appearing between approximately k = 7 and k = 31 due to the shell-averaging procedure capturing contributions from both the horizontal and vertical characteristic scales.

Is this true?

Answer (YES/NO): NO